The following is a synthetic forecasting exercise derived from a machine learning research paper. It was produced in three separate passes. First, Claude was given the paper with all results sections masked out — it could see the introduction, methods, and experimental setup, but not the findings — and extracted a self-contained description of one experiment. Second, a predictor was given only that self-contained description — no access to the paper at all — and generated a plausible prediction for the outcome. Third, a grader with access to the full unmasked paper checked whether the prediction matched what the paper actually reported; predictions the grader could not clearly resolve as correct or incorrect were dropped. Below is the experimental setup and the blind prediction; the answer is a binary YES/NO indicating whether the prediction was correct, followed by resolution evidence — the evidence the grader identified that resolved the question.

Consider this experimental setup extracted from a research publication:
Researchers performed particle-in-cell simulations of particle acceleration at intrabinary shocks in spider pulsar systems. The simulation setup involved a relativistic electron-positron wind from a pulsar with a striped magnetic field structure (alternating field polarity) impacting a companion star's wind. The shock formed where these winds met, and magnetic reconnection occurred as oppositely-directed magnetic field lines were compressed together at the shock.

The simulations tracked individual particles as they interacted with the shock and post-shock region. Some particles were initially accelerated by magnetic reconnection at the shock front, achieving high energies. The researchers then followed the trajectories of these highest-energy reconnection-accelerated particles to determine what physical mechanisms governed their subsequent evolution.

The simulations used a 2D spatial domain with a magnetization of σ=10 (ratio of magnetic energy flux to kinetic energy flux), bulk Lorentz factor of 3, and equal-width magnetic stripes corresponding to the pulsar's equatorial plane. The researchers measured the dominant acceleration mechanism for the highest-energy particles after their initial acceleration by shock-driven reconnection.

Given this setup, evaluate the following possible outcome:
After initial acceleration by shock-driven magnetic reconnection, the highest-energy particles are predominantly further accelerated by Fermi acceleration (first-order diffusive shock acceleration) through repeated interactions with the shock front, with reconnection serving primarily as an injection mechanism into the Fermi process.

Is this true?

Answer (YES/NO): NO